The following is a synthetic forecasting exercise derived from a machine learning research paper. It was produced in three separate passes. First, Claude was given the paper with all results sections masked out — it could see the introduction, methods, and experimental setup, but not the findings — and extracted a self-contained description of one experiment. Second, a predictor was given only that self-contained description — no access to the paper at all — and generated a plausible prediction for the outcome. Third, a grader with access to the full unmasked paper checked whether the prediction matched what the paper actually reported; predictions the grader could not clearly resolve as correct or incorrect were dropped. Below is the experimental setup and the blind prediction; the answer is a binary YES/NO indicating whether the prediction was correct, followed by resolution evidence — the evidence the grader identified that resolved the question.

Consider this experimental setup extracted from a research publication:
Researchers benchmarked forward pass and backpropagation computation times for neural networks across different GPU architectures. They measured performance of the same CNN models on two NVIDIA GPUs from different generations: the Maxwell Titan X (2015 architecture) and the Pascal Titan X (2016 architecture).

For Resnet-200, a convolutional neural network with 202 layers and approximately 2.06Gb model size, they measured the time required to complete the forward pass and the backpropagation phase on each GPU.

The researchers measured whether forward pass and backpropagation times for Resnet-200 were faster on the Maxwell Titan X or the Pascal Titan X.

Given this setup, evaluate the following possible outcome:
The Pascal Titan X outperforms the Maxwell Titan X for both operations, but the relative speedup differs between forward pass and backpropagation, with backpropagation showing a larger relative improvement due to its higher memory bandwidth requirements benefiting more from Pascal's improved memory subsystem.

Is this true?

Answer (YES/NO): NO